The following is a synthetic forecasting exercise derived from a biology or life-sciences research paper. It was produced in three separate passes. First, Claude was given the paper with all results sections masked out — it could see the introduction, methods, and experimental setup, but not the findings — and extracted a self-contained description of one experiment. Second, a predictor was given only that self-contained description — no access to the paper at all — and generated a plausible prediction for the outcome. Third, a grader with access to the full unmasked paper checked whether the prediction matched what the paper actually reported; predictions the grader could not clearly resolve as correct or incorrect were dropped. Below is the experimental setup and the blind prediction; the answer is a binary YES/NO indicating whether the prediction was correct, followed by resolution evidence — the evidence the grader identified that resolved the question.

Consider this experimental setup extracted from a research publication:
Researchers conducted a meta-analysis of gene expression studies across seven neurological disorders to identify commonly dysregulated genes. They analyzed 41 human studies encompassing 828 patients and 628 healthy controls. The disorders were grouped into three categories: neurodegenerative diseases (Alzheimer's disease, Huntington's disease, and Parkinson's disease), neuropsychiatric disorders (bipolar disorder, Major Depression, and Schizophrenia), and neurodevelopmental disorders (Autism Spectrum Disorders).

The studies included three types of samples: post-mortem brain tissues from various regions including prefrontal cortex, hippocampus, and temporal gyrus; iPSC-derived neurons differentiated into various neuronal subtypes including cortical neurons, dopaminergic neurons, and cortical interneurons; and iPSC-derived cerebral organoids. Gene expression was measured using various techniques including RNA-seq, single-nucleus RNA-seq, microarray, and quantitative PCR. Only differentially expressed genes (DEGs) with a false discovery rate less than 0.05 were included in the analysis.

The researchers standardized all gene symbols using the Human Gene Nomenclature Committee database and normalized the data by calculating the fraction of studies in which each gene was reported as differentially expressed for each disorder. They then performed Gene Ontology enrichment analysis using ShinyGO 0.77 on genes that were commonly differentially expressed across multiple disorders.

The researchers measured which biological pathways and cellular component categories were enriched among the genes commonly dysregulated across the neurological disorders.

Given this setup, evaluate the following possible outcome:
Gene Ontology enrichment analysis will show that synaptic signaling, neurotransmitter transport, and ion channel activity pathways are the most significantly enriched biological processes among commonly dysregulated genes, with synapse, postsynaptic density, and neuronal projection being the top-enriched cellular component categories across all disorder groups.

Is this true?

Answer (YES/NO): NO